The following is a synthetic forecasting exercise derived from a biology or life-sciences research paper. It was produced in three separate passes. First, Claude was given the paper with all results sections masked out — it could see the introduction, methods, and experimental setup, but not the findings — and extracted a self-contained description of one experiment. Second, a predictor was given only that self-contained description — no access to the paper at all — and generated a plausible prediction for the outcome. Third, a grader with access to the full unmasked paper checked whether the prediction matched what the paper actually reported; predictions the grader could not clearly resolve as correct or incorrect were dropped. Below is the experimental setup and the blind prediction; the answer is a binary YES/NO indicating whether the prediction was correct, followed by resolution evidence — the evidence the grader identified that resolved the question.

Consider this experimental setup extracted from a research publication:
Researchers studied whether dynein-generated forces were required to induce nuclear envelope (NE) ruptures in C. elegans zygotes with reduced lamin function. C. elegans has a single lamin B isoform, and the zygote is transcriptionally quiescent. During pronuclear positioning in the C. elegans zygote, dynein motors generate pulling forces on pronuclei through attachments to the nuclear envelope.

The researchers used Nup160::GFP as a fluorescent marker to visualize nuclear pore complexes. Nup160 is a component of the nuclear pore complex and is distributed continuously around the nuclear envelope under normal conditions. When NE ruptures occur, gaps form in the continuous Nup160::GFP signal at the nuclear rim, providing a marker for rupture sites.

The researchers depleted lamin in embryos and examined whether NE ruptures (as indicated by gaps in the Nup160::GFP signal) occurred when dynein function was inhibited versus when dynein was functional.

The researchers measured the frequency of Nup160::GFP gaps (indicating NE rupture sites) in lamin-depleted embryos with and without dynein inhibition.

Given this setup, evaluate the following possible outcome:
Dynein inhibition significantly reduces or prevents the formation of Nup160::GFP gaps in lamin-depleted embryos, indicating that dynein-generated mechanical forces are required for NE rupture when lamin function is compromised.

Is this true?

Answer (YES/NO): NO